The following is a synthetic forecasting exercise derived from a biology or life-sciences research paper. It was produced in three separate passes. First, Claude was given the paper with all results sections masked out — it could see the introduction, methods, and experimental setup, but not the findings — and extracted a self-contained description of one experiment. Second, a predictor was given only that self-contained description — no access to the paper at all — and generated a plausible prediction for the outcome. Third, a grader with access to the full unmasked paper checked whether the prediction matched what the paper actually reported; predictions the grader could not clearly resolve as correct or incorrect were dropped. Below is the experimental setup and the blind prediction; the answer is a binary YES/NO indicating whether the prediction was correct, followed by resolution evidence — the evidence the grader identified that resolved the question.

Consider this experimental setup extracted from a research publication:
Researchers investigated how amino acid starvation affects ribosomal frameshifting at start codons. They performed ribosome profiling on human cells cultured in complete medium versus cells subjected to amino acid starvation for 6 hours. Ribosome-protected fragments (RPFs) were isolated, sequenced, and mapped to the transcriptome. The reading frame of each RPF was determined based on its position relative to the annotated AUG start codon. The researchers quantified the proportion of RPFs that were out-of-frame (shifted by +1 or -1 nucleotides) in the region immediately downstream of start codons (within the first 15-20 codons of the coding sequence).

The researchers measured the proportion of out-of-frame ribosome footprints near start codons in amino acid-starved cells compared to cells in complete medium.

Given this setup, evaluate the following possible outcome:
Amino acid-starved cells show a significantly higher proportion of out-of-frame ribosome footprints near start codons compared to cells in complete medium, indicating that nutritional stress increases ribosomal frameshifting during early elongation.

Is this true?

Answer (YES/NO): YES